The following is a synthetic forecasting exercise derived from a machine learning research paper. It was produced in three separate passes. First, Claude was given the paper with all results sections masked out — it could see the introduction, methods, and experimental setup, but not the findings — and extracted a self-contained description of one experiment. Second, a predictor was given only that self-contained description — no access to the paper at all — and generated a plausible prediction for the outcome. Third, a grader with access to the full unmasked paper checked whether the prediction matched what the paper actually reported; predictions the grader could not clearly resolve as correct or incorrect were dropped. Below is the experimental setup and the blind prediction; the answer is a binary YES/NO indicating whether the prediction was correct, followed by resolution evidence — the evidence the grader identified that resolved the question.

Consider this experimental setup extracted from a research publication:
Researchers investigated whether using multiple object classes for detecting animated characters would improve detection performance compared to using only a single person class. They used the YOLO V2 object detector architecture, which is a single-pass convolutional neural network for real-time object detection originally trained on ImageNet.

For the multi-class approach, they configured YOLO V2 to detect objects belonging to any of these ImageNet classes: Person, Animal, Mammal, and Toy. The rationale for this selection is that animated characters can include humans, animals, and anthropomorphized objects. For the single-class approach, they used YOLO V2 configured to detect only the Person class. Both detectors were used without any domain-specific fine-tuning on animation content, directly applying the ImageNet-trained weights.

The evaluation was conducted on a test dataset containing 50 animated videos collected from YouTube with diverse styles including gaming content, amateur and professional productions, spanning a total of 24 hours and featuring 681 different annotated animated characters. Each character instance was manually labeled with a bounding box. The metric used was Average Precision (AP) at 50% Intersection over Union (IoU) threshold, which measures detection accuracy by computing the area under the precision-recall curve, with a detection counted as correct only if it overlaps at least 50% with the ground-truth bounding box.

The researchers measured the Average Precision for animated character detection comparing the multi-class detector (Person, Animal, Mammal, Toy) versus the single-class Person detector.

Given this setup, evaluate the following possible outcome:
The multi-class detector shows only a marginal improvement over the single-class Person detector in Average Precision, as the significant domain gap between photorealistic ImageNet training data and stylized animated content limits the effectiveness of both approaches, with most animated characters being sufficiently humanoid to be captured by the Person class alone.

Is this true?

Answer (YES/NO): NO